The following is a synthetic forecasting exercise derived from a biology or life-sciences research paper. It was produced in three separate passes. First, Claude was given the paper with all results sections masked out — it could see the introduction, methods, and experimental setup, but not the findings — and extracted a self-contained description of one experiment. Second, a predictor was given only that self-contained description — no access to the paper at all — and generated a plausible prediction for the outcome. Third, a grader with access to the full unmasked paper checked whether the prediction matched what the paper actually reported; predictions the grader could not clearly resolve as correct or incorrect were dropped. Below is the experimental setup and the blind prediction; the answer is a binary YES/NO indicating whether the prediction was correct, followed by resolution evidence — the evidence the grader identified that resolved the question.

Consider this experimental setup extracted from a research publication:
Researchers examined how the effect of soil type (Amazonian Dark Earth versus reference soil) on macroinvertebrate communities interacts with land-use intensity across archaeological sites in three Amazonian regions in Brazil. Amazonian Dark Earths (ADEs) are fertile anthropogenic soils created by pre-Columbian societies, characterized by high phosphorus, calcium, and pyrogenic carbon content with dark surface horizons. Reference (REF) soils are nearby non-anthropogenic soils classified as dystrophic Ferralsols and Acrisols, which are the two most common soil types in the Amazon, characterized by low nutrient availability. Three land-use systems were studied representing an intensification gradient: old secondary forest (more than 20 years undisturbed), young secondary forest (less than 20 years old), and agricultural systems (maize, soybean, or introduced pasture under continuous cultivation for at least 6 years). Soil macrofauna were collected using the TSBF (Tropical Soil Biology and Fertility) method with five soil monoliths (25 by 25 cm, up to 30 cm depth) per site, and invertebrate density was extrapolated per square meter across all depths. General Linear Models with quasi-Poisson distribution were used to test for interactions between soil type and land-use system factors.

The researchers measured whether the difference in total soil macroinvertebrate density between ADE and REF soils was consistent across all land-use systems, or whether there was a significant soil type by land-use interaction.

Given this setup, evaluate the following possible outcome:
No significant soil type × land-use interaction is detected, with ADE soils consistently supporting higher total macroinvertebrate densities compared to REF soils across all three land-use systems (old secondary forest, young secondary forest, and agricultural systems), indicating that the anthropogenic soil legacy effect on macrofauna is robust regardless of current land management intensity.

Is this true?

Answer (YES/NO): NO